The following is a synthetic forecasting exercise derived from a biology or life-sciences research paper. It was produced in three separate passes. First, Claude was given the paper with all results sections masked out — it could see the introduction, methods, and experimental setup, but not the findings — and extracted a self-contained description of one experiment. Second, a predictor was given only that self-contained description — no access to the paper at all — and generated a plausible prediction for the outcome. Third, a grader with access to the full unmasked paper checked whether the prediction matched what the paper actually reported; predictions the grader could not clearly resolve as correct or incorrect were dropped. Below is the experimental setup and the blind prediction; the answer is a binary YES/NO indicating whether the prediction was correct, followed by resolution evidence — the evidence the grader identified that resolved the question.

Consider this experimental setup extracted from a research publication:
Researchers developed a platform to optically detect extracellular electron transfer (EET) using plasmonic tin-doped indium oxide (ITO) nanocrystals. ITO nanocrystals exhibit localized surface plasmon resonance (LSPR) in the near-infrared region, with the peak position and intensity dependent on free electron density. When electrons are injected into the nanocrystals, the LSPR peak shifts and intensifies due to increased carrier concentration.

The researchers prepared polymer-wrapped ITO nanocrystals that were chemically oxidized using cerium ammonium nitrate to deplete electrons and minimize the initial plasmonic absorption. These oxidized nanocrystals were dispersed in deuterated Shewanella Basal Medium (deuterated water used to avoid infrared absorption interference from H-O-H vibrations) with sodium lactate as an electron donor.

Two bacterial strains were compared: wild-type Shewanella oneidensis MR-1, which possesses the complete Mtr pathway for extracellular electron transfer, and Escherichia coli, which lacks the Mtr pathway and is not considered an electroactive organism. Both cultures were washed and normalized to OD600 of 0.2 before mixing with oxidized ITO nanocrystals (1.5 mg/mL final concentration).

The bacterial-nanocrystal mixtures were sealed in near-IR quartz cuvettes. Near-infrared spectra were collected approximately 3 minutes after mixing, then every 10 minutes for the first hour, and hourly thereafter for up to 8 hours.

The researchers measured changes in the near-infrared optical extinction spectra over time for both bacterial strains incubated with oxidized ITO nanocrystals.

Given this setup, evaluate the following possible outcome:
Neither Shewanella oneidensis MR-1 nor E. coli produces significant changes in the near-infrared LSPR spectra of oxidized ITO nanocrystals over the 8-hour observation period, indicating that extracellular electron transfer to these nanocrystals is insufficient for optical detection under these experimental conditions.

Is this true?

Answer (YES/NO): NO